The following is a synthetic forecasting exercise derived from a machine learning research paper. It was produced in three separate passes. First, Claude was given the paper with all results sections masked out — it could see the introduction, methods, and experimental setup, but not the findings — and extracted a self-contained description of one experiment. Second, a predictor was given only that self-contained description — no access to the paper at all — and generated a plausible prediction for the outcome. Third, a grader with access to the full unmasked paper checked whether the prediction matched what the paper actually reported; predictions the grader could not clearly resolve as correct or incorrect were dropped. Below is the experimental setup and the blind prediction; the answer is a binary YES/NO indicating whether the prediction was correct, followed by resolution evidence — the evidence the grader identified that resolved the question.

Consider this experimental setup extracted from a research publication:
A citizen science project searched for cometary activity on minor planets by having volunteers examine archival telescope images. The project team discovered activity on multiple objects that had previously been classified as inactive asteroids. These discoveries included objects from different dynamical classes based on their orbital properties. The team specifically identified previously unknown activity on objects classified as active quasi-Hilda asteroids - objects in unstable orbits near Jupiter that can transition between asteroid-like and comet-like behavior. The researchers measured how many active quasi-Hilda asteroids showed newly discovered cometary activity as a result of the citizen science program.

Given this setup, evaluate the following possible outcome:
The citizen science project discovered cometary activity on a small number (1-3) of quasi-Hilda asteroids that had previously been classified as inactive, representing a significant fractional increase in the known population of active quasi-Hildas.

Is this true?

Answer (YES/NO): NO